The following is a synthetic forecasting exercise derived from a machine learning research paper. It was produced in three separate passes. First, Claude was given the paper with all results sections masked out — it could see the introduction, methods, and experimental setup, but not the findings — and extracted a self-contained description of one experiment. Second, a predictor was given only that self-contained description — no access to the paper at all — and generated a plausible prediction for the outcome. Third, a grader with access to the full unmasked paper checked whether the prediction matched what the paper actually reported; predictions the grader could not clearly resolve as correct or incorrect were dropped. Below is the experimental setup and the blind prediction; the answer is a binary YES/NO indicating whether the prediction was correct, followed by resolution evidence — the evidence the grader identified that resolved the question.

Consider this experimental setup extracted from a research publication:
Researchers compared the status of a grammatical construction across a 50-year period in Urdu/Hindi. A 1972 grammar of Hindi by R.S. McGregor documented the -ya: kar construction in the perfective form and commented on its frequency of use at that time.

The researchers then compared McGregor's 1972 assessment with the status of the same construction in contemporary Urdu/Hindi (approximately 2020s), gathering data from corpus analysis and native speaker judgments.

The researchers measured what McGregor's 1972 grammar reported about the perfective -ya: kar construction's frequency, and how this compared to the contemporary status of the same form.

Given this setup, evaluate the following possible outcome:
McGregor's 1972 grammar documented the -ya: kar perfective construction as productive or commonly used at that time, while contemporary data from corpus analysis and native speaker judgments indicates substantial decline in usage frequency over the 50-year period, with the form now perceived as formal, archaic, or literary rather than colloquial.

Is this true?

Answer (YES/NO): NO